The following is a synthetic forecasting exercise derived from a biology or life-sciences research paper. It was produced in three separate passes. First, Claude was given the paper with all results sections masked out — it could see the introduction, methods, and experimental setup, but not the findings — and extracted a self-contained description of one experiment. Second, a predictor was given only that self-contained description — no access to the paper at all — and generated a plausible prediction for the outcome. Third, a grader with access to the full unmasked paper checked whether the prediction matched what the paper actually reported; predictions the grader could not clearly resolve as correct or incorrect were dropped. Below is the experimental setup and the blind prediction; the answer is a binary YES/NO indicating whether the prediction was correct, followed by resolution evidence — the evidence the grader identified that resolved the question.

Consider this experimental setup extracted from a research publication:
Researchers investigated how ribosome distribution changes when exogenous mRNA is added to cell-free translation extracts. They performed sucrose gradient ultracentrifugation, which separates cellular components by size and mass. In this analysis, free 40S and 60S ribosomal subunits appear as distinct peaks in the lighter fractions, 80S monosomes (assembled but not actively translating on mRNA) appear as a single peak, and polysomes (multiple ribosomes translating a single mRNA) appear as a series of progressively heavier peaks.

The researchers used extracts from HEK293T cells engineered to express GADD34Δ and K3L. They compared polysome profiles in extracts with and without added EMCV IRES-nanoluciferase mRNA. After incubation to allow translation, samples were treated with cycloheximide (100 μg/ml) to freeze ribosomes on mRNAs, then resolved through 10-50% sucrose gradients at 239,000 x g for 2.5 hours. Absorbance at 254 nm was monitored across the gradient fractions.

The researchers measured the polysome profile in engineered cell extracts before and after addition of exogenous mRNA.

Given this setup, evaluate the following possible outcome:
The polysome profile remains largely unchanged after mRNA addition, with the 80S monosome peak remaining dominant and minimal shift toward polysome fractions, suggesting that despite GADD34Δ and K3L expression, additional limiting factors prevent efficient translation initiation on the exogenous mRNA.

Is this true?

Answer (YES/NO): NO